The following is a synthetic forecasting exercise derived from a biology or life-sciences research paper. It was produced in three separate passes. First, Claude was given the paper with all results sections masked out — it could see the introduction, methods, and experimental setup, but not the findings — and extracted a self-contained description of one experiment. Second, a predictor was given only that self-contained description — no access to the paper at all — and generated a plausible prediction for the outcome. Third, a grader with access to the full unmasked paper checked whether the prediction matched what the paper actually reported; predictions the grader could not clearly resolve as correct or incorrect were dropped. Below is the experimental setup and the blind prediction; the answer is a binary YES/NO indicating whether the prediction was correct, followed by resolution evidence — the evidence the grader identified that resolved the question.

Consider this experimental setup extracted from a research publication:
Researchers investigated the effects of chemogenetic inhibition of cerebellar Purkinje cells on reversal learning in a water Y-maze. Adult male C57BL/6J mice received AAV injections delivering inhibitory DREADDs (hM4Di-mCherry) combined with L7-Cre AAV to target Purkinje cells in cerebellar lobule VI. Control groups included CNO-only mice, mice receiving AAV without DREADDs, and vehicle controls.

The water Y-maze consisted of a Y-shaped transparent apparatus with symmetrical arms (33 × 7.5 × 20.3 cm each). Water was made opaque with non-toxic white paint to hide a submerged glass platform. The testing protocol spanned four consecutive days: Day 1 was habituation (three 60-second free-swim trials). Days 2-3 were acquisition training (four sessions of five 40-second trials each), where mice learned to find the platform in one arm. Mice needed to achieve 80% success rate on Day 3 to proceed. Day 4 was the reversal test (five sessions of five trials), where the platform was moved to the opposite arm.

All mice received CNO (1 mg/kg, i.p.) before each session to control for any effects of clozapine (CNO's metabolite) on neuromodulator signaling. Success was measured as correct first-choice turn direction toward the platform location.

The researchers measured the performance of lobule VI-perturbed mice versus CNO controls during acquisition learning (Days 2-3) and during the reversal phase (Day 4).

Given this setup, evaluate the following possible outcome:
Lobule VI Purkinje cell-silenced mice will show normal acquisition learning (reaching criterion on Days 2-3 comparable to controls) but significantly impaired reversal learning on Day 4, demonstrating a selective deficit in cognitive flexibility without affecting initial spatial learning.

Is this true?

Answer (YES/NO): YES